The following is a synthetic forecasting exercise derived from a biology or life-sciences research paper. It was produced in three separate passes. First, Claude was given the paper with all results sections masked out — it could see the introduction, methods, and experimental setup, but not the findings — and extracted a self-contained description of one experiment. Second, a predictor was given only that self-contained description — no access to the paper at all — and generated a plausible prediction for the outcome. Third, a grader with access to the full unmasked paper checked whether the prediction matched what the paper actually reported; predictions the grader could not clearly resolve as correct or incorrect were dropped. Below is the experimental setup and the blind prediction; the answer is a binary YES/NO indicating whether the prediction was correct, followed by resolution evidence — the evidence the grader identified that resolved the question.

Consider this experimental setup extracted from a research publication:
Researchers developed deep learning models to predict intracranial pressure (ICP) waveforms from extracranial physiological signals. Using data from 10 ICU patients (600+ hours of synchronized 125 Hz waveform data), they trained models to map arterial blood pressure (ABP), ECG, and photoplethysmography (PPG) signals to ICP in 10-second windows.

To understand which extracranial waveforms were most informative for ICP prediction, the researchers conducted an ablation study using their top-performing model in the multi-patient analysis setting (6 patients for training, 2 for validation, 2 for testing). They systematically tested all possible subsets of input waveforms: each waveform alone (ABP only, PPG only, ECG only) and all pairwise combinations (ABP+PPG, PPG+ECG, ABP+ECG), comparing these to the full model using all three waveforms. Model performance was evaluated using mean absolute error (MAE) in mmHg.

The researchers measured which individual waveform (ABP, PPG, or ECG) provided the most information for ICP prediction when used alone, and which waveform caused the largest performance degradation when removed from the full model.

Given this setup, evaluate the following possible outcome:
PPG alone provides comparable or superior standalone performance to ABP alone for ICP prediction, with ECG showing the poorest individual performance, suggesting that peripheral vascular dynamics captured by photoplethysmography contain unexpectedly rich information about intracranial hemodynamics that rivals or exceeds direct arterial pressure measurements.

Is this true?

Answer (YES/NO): NO